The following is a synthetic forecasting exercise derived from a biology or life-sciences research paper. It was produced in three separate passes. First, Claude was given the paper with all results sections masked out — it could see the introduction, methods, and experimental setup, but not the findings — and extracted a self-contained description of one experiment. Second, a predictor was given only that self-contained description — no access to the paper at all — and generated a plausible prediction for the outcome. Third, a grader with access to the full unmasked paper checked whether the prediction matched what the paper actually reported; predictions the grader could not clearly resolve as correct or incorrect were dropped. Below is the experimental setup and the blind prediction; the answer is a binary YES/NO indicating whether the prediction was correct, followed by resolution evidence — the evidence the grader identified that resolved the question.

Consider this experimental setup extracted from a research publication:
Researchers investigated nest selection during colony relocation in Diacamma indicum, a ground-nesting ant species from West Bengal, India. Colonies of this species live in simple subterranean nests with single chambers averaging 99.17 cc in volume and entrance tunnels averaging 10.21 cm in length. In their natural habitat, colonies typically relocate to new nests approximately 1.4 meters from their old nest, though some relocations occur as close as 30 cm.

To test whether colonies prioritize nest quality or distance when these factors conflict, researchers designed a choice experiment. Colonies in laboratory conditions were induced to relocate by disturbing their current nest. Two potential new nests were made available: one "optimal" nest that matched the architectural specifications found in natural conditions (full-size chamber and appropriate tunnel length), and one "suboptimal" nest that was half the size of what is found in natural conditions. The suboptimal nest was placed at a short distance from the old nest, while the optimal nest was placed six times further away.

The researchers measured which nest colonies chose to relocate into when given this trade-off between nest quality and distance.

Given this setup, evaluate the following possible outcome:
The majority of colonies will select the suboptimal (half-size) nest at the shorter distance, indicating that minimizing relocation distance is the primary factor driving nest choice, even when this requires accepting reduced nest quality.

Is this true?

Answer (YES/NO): YES